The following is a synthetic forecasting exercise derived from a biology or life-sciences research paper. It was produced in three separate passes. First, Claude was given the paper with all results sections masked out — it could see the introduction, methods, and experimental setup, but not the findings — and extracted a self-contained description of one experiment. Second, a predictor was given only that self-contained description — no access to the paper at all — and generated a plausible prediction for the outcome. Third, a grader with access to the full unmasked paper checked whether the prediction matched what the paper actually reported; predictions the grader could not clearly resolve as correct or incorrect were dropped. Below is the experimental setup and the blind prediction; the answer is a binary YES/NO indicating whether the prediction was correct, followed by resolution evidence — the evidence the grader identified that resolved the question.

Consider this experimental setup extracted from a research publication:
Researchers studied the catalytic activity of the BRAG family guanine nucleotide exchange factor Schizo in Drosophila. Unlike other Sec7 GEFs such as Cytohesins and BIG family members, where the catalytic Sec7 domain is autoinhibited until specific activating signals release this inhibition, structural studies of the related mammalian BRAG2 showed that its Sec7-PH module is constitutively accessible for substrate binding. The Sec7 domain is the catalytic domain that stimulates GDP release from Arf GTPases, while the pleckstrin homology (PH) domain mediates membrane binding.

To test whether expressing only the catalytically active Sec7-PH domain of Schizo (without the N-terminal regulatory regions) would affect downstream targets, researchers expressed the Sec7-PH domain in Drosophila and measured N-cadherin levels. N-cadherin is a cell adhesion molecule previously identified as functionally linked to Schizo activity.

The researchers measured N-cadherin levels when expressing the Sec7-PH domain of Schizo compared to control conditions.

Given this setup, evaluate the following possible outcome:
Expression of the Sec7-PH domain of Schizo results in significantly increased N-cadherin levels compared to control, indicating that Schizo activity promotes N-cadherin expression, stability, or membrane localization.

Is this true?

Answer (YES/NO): NO